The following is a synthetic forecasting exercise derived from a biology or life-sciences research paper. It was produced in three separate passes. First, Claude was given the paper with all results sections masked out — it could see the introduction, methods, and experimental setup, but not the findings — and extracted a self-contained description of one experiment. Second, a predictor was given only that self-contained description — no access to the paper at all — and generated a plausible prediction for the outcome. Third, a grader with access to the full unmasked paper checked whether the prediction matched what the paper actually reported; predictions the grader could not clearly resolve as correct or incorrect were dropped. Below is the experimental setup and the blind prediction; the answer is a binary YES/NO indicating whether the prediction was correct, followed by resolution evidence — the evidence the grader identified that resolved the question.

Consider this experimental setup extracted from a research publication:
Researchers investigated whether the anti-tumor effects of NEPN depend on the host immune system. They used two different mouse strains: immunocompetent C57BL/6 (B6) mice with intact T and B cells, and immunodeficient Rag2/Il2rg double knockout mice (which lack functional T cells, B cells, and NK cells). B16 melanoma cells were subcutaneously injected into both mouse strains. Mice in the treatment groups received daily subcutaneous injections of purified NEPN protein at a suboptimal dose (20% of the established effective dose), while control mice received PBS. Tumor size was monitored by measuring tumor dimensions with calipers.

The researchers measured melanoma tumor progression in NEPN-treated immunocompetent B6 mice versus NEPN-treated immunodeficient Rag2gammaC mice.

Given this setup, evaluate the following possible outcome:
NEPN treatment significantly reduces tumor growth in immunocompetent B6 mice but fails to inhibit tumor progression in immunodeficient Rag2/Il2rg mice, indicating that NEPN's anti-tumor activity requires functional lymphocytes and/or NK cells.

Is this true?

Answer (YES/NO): NO